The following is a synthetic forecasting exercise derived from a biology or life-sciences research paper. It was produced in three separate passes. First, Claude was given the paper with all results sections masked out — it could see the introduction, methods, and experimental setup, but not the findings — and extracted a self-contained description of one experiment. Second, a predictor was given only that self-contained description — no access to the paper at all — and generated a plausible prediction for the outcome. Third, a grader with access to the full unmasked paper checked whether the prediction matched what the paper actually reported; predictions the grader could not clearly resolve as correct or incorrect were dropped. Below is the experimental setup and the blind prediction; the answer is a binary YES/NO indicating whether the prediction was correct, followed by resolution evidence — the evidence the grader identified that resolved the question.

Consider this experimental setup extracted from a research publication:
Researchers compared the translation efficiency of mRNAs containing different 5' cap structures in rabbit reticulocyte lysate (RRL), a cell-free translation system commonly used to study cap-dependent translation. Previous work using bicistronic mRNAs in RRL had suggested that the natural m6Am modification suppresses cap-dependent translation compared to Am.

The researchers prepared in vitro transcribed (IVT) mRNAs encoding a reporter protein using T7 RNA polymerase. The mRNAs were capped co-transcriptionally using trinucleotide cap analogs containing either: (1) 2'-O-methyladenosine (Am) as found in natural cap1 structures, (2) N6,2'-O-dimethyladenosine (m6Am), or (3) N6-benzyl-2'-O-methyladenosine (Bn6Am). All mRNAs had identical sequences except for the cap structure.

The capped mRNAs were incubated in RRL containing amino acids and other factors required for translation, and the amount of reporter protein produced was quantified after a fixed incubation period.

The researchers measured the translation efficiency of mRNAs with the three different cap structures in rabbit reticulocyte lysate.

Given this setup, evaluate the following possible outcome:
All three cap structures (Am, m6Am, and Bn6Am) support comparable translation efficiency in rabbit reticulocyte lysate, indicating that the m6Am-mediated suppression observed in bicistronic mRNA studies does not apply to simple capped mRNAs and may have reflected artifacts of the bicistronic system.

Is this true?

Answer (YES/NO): NO